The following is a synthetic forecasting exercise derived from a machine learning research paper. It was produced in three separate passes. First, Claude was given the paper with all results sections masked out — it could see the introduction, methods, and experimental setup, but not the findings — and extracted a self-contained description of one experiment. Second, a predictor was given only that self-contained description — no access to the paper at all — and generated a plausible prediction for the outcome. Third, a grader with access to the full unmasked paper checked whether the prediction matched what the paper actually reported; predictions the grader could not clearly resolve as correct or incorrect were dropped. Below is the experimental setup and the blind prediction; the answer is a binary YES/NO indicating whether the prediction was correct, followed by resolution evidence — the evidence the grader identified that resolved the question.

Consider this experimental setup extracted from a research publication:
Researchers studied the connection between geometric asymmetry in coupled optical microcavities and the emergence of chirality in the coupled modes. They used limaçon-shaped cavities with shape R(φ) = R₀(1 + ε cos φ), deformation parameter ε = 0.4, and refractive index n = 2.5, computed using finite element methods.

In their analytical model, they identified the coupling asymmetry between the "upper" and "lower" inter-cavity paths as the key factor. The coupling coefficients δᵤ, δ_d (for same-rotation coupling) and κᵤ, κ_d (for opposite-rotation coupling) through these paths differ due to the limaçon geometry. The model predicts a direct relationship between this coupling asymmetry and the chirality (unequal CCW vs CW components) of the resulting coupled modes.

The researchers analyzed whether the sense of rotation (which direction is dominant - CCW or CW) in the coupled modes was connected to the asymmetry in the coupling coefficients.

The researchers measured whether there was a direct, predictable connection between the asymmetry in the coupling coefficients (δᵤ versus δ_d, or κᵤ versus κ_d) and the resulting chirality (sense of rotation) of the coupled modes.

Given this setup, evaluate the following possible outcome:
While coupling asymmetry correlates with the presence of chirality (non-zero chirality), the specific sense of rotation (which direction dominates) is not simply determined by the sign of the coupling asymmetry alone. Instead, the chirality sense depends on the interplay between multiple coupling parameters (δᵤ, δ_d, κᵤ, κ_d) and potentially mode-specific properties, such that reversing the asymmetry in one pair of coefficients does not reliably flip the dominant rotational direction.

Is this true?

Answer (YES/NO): NO